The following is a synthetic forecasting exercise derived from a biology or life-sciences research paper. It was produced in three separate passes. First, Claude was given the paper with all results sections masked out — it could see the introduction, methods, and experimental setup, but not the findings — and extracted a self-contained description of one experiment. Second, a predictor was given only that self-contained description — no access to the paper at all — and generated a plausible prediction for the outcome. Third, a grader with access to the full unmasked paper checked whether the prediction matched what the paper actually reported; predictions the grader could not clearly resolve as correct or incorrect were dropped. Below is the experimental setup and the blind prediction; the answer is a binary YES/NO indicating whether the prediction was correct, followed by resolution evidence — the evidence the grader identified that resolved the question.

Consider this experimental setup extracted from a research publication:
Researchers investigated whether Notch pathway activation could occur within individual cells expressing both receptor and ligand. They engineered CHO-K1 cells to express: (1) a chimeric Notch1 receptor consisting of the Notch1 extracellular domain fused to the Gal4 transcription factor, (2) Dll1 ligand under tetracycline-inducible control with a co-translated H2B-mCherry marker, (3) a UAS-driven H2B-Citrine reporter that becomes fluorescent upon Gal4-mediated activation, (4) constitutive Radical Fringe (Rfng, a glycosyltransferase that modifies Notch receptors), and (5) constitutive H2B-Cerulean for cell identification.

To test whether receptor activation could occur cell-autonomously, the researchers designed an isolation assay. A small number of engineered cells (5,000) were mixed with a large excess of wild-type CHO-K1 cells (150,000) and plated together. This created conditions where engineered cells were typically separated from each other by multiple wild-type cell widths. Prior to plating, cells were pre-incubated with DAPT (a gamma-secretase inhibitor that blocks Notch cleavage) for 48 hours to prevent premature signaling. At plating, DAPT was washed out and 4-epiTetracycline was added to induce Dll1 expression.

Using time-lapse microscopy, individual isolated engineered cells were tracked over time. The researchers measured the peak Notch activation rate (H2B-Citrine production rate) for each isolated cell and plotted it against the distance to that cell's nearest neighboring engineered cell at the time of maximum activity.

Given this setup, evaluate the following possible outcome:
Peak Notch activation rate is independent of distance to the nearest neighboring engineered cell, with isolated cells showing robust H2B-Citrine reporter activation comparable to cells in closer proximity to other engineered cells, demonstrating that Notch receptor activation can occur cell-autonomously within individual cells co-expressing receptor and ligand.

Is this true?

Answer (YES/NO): YES